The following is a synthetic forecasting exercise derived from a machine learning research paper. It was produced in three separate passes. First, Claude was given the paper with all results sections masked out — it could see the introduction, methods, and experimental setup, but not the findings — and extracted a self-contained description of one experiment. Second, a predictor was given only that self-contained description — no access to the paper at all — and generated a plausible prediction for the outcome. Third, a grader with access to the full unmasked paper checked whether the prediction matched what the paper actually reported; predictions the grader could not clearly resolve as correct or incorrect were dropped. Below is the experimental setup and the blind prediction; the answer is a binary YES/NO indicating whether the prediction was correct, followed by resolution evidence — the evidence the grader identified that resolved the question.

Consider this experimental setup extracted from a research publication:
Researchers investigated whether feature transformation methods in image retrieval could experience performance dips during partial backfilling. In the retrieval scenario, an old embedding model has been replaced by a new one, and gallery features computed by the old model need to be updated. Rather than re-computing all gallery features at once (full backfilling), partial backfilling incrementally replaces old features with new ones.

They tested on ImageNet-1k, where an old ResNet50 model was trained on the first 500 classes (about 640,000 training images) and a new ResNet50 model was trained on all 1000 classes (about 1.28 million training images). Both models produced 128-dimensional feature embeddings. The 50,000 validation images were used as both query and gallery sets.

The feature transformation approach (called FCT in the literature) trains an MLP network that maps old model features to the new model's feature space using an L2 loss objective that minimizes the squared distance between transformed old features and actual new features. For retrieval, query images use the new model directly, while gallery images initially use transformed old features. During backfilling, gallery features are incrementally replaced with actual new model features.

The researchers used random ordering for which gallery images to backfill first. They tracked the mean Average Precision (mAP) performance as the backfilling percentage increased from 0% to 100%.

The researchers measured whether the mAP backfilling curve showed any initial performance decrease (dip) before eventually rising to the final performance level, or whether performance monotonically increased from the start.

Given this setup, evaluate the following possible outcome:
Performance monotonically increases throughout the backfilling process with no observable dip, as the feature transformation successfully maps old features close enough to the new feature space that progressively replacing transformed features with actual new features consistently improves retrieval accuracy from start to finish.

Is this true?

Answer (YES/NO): NO